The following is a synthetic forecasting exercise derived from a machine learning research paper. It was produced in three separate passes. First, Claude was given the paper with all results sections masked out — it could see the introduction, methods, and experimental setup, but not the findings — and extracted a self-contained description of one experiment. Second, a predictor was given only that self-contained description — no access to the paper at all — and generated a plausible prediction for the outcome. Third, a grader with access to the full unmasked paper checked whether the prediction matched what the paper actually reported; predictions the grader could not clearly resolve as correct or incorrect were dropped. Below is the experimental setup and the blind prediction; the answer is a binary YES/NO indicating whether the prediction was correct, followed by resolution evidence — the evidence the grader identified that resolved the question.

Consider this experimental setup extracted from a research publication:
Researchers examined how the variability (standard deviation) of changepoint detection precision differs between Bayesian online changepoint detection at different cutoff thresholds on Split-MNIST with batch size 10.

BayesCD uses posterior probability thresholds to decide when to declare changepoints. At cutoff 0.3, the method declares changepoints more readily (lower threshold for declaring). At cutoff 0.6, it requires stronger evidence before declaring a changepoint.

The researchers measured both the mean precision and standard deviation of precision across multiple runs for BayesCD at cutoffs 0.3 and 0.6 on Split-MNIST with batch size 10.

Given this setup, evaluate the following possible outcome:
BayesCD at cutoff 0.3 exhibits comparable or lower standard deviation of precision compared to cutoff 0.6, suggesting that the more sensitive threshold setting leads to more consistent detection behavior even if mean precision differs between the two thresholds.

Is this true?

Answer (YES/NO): YES